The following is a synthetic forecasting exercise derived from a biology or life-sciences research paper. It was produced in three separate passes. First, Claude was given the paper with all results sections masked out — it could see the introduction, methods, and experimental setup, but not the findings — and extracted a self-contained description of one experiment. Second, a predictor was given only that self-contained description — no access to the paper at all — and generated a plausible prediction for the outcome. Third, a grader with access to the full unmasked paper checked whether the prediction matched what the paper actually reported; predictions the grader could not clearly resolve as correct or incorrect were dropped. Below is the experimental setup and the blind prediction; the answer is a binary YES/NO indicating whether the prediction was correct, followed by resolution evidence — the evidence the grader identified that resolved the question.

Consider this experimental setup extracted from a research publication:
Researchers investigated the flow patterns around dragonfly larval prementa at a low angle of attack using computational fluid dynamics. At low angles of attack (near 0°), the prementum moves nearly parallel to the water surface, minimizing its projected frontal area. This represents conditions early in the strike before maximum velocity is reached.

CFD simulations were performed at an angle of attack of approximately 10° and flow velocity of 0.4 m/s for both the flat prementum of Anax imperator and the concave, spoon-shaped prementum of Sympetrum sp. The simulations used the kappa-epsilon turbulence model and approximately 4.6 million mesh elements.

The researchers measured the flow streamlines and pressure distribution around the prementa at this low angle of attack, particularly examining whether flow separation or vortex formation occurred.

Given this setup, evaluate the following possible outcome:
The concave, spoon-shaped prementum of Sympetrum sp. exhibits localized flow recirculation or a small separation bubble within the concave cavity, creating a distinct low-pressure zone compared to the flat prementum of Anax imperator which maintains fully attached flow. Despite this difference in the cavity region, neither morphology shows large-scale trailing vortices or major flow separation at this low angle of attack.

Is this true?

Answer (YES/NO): NO